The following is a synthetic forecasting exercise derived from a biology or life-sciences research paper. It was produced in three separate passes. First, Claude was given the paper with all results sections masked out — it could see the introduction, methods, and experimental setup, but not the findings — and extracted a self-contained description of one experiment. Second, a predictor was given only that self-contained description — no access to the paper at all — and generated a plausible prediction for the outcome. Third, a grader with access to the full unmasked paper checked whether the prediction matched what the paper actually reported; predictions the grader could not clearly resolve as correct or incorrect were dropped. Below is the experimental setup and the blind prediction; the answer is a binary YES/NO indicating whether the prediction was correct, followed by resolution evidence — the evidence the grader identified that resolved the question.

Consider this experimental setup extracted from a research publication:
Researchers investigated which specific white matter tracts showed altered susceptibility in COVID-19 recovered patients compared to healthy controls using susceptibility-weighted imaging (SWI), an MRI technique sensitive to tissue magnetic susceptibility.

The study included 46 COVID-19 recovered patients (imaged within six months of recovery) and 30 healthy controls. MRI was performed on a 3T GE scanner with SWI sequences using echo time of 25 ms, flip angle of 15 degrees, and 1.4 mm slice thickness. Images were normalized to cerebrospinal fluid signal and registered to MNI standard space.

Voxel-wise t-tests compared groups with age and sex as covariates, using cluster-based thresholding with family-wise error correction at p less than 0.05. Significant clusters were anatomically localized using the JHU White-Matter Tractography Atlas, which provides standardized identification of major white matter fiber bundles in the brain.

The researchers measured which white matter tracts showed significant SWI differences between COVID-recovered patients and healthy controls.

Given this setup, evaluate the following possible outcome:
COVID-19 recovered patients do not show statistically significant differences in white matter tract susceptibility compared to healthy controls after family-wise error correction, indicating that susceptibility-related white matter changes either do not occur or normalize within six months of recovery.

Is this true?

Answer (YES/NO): NO